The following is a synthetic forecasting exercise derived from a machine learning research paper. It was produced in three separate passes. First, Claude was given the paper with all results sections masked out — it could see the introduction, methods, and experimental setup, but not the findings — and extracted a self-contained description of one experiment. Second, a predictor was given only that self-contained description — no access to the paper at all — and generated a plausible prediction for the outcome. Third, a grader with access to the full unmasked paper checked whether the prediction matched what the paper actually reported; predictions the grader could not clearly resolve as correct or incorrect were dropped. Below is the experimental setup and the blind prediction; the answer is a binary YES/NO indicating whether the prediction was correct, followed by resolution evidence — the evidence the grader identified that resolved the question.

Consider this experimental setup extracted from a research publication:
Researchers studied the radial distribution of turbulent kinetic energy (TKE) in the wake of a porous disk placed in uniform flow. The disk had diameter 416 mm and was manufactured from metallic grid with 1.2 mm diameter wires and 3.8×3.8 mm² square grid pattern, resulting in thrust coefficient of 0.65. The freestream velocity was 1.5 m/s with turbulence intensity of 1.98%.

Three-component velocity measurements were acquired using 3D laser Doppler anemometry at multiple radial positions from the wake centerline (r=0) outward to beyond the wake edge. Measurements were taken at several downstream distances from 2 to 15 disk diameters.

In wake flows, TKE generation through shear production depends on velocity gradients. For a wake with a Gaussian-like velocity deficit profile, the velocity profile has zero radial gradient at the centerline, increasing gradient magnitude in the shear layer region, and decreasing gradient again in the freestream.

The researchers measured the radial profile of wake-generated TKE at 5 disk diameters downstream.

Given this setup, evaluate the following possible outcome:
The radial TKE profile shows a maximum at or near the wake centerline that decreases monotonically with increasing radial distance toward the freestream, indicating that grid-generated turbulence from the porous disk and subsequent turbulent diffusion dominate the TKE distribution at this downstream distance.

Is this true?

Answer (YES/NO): NO